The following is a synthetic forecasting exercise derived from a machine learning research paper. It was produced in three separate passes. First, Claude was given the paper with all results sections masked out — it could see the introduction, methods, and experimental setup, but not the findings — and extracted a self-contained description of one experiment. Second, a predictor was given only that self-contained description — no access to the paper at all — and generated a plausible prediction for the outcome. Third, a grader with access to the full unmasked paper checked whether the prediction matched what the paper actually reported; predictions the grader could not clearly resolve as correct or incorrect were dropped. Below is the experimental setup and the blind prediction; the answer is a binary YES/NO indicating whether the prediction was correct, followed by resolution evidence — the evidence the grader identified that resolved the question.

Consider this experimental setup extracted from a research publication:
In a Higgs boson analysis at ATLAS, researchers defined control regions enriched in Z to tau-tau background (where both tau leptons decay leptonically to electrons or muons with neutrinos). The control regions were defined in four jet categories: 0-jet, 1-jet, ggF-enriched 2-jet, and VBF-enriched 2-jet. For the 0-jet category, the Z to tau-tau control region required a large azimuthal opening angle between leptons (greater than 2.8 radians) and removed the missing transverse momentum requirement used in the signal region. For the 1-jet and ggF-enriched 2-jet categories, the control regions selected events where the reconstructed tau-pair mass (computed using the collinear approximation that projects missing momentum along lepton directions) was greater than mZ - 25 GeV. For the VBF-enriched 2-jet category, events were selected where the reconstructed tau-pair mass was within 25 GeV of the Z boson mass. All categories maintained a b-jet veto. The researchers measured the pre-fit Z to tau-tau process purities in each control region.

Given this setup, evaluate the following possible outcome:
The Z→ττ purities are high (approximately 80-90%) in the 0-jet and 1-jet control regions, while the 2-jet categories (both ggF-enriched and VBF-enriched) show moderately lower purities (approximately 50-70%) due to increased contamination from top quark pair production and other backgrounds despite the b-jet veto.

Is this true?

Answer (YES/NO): NO